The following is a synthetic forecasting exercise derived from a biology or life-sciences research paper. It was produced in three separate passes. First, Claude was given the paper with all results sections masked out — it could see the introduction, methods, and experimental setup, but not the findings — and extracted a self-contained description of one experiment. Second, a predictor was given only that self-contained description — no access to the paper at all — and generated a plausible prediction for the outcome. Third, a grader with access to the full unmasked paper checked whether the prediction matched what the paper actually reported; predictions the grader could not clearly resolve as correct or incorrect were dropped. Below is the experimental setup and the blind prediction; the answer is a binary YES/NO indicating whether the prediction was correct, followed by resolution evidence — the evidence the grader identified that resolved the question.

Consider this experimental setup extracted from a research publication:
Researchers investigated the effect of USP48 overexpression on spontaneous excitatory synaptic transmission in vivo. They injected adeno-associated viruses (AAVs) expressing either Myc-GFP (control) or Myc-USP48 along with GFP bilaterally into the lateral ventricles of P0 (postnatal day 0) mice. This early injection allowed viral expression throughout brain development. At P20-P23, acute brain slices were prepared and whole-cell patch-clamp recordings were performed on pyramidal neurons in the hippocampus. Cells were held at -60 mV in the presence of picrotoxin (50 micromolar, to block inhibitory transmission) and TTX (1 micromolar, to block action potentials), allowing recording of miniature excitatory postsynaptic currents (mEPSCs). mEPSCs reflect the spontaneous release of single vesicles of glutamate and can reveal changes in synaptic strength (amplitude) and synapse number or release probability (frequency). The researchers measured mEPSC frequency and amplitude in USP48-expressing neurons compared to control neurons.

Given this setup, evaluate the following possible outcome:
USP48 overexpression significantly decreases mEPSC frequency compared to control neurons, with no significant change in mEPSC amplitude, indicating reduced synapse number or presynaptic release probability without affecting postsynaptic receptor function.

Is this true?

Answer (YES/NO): YES